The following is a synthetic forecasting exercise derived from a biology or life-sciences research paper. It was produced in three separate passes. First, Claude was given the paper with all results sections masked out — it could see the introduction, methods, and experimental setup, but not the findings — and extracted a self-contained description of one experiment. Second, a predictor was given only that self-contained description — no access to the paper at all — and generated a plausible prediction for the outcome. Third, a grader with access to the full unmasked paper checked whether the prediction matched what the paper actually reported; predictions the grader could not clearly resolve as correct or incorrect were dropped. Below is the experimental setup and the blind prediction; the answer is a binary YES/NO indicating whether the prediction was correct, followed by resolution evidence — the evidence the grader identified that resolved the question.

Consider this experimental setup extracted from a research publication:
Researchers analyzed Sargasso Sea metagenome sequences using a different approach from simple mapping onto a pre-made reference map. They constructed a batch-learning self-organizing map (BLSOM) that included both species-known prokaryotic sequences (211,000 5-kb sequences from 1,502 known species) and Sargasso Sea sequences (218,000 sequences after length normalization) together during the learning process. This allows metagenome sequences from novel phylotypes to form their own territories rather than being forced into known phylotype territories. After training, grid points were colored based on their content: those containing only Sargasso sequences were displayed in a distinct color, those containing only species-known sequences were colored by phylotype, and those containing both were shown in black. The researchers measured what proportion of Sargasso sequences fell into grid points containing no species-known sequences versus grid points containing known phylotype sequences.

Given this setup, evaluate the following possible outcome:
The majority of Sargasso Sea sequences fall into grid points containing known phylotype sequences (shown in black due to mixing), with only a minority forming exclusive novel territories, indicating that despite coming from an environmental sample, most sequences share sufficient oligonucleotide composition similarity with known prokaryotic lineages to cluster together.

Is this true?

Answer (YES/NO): NO